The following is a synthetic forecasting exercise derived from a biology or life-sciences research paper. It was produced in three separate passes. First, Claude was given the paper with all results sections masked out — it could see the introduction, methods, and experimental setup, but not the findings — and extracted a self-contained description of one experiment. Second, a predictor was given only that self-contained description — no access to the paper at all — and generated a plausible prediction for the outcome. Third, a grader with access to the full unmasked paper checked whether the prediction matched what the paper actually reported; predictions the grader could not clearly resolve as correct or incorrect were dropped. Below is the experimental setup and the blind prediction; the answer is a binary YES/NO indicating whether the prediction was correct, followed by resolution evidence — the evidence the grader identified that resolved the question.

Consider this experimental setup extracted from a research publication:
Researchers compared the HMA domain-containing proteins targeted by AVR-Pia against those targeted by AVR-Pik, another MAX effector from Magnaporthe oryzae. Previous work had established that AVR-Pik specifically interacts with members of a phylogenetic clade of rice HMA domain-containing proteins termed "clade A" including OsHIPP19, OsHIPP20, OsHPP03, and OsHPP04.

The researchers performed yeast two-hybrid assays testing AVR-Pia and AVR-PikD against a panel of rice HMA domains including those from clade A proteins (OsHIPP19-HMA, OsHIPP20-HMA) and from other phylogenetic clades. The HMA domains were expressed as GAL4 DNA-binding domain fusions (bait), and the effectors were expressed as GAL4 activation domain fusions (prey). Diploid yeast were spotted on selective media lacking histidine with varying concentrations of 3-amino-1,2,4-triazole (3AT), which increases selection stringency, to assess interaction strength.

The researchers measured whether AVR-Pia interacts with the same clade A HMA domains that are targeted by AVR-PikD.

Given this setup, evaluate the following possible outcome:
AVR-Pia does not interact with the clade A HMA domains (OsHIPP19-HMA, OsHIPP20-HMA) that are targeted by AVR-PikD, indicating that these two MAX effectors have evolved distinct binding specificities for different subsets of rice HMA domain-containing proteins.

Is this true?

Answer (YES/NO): YES